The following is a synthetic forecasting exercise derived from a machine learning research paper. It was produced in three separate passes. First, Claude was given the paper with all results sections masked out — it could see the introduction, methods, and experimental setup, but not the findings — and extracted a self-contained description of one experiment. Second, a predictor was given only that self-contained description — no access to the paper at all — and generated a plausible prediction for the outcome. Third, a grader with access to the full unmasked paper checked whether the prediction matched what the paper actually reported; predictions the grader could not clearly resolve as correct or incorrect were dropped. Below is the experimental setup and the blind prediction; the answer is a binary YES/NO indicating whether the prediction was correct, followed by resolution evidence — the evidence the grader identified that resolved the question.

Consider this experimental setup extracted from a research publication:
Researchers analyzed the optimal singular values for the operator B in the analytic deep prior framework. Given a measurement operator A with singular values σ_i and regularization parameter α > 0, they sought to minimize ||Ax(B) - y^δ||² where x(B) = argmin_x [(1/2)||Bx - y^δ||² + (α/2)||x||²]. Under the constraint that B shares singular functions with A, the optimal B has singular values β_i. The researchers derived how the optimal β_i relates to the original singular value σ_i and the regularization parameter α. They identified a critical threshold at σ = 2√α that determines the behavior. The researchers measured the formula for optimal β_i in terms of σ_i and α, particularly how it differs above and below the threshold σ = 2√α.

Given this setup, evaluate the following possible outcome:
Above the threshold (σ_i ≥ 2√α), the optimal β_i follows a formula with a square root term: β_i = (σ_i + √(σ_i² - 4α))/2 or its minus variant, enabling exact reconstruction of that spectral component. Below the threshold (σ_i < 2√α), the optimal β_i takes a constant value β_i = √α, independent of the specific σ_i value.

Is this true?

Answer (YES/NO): YES